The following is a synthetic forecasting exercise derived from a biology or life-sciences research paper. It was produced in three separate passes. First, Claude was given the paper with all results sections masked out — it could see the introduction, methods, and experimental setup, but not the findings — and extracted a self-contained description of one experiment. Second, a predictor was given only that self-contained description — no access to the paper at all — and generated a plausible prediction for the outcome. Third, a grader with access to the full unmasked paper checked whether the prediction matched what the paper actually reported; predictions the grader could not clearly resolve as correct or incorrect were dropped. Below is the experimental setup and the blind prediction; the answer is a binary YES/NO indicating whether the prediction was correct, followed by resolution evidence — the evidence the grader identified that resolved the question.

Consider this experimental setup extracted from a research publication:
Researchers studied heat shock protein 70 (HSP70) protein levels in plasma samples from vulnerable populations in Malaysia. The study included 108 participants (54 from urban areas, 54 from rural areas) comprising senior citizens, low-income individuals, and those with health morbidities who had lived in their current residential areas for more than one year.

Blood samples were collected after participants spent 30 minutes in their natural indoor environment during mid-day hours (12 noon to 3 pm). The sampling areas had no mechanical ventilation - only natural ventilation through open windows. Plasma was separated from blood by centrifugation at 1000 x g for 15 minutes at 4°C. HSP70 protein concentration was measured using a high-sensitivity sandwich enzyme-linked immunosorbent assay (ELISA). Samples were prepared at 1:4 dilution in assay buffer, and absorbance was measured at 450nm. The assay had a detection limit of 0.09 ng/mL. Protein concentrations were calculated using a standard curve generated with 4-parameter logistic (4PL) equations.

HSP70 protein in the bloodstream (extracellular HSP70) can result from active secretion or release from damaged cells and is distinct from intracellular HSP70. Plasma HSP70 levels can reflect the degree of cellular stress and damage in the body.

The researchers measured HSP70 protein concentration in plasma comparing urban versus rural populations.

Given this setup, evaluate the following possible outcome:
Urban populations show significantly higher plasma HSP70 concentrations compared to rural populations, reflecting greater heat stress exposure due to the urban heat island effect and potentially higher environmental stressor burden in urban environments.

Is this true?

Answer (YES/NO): YES